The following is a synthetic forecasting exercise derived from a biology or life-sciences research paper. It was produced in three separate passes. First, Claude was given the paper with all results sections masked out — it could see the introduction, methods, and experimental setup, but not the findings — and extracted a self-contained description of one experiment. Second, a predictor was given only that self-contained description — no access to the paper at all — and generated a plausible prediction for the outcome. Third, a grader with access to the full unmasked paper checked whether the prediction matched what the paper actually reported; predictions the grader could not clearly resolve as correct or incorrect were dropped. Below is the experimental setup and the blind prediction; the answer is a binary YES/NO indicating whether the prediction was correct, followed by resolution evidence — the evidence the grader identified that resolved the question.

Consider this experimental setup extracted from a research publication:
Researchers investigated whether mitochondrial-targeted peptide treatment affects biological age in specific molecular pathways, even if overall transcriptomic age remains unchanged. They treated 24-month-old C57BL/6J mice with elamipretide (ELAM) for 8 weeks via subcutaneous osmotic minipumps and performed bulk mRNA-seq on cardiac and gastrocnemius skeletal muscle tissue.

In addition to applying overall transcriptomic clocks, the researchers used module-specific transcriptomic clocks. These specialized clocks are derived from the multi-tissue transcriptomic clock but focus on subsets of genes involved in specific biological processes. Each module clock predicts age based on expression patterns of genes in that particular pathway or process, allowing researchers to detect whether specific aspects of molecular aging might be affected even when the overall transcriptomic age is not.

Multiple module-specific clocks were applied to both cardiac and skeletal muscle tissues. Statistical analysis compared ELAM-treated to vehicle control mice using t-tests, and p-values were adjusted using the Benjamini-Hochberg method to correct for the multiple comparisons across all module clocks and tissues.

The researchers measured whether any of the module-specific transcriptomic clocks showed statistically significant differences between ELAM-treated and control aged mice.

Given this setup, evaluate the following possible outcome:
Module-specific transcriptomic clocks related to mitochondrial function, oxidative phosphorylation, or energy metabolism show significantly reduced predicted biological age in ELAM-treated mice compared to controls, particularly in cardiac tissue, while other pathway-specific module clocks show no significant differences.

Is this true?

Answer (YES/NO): NO